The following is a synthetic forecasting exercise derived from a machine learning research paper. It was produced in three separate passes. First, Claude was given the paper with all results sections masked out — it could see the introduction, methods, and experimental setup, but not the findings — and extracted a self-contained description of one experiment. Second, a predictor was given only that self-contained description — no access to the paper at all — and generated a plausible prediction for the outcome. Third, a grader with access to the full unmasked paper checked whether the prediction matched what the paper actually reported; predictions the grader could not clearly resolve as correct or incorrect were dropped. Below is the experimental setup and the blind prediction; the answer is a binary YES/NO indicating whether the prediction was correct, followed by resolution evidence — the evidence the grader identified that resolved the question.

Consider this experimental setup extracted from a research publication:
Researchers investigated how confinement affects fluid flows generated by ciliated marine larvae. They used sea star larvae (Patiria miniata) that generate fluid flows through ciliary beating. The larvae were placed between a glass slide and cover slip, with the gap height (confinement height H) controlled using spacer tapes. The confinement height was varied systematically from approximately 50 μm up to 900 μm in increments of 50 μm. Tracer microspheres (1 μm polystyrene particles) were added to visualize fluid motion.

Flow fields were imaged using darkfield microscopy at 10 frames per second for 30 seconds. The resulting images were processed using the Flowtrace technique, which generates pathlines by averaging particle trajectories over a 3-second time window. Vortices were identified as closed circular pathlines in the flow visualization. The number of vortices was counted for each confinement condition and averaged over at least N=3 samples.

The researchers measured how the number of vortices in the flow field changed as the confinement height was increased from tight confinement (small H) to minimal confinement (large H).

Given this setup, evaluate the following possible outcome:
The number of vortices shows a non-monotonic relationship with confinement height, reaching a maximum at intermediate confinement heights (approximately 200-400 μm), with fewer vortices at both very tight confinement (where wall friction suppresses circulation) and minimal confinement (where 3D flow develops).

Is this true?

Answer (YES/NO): NO